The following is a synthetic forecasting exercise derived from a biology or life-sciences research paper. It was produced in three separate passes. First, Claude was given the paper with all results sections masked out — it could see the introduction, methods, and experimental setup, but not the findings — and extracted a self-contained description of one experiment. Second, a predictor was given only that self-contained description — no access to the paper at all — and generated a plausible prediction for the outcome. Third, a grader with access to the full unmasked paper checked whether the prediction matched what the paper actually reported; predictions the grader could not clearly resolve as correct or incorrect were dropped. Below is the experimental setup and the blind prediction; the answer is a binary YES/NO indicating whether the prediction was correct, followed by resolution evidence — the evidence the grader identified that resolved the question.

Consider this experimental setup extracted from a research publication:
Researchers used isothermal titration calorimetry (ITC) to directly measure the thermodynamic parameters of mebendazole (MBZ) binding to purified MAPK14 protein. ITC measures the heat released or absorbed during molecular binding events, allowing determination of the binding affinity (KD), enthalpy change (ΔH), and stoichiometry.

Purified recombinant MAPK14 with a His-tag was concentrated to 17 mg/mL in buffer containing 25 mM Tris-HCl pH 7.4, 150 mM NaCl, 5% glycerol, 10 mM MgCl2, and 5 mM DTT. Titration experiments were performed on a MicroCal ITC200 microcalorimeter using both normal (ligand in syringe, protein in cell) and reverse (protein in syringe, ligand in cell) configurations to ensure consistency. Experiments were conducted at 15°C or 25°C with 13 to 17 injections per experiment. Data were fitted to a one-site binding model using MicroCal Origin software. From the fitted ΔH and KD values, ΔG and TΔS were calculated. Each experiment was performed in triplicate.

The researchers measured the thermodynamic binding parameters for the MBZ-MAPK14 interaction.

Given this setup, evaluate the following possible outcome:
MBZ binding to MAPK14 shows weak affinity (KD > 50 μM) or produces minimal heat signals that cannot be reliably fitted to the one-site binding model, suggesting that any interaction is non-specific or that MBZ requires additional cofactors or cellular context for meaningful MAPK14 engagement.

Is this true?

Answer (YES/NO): NO